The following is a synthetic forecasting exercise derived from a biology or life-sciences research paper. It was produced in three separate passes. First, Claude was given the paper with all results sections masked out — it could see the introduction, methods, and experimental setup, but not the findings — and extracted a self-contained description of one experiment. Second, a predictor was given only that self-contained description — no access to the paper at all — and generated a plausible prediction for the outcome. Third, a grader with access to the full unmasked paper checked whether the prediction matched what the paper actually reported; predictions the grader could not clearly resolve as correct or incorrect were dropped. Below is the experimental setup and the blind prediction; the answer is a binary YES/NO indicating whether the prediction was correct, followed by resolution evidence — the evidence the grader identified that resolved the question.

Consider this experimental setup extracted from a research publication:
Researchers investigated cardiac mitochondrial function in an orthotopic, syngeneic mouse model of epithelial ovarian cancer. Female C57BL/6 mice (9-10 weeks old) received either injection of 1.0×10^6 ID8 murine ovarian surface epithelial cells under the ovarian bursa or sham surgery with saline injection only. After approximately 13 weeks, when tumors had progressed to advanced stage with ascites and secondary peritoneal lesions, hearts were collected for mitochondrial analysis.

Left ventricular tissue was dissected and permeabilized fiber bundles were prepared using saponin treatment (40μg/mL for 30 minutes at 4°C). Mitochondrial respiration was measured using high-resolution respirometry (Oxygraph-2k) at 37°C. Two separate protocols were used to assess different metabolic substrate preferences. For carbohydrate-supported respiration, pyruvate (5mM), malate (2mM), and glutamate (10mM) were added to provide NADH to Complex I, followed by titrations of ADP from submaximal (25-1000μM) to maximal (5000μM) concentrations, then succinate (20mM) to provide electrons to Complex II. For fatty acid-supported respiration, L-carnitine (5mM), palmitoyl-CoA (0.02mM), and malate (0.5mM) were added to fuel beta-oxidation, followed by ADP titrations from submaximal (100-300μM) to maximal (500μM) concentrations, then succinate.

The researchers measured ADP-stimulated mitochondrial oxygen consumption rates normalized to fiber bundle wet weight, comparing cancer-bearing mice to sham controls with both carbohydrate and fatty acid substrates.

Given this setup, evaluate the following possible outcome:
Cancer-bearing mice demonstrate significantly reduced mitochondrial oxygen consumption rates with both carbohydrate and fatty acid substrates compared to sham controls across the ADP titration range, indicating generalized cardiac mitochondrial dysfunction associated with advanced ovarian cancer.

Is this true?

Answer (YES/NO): NO